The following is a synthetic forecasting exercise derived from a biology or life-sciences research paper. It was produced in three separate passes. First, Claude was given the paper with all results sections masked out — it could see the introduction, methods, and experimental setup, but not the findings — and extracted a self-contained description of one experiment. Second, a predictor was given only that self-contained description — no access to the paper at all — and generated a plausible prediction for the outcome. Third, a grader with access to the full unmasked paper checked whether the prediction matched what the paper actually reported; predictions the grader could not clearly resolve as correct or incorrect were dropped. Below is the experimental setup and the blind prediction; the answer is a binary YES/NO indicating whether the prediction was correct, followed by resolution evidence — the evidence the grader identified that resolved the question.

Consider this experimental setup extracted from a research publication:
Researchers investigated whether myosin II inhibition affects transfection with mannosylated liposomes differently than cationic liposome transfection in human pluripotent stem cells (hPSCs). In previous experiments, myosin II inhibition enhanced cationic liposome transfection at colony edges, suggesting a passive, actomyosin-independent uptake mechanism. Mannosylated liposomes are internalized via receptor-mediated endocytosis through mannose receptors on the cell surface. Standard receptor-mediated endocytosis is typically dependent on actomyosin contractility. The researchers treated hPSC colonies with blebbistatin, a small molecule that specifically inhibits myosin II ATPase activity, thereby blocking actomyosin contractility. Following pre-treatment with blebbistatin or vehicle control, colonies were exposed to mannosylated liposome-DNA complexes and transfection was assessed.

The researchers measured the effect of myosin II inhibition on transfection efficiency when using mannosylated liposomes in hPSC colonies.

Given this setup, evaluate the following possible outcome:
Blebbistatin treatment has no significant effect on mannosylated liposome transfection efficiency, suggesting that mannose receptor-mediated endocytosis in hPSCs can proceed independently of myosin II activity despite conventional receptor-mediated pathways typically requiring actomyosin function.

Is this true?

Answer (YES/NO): NO